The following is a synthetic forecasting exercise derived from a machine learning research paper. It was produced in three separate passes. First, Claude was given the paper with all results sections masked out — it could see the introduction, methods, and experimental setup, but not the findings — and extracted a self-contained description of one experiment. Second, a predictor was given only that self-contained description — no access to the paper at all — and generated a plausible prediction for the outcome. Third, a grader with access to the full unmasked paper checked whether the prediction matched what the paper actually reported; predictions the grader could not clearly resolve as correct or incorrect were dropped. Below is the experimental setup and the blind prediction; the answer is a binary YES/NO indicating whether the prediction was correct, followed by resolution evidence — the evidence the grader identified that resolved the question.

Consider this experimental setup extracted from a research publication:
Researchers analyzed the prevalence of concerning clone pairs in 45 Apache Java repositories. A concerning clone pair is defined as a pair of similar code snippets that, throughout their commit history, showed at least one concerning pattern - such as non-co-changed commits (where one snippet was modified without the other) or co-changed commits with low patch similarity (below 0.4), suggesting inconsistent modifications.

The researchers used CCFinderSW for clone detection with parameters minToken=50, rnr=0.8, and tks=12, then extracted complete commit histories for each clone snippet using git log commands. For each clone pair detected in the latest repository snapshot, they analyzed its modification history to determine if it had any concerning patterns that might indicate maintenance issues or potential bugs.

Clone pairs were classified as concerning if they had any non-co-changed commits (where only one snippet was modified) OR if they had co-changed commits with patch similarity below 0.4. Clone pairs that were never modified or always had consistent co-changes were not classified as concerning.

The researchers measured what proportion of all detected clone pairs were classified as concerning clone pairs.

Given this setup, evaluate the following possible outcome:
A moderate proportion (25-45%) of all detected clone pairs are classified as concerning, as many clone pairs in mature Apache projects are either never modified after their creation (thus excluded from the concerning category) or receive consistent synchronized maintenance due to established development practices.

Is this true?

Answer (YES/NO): NO